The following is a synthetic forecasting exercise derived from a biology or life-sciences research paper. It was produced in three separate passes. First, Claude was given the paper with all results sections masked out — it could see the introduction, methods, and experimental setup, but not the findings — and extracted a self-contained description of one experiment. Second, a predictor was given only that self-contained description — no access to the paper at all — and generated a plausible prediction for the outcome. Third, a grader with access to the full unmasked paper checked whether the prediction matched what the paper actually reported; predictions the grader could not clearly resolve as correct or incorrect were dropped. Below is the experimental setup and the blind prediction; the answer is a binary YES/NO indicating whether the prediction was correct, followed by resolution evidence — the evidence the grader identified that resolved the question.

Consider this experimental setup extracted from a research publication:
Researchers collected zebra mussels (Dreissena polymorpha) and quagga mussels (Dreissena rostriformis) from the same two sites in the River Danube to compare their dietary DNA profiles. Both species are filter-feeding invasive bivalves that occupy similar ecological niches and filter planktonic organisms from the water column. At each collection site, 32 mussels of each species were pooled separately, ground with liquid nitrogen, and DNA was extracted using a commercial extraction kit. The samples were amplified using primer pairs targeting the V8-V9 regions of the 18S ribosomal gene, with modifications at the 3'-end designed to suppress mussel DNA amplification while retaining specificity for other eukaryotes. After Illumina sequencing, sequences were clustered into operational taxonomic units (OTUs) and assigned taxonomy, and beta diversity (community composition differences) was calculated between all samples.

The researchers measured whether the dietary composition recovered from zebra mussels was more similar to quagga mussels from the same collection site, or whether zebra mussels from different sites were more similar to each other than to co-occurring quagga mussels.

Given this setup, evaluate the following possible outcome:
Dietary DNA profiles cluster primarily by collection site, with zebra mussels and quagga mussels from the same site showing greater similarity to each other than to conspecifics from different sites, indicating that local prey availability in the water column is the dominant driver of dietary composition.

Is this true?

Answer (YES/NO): YES